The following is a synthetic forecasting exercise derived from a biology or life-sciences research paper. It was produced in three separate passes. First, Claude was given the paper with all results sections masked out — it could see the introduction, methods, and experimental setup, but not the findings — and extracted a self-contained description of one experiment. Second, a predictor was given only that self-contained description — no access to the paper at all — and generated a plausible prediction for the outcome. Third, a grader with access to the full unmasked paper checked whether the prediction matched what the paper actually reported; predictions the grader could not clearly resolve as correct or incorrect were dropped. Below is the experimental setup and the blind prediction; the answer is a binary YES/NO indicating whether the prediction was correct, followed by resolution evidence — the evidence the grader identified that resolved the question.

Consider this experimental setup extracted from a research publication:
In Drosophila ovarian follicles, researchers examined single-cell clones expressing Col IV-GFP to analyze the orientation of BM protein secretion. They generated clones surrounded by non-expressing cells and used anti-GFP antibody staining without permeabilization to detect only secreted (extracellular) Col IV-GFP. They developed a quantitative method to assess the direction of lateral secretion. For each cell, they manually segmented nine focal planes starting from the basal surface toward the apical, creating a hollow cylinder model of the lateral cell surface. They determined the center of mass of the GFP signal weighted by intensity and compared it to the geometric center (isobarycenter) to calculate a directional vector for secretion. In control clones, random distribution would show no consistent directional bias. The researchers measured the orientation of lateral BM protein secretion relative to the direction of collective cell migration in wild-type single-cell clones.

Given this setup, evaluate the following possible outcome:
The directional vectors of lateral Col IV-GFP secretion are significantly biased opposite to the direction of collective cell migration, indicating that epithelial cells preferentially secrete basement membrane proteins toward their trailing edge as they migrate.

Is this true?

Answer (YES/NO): YES